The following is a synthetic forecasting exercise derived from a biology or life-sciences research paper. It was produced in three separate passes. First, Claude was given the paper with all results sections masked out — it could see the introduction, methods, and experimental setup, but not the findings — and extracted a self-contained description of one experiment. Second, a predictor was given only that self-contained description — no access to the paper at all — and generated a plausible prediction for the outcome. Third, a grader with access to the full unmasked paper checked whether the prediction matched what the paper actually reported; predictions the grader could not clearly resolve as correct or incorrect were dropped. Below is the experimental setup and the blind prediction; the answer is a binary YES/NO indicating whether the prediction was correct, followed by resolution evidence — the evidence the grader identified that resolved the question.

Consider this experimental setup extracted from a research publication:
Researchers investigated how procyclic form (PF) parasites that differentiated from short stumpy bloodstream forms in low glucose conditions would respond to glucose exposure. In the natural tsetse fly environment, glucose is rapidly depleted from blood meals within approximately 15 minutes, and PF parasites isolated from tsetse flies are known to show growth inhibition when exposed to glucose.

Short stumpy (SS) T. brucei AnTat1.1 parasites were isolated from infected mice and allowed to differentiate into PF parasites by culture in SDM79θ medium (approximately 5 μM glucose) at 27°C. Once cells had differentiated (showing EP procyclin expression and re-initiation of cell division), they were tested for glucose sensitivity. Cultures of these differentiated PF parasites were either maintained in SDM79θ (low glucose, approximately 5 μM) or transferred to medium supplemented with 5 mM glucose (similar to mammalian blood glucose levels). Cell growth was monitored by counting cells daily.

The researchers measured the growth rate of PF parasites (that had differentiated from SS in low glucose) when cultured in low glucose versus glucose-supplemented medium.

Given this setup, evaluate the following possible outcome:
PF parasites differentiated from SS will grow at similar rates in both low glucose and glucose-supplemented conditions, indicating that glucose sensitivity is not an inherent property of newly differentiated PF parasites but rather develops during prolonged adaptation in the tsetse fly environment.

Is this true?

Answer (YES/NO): NO